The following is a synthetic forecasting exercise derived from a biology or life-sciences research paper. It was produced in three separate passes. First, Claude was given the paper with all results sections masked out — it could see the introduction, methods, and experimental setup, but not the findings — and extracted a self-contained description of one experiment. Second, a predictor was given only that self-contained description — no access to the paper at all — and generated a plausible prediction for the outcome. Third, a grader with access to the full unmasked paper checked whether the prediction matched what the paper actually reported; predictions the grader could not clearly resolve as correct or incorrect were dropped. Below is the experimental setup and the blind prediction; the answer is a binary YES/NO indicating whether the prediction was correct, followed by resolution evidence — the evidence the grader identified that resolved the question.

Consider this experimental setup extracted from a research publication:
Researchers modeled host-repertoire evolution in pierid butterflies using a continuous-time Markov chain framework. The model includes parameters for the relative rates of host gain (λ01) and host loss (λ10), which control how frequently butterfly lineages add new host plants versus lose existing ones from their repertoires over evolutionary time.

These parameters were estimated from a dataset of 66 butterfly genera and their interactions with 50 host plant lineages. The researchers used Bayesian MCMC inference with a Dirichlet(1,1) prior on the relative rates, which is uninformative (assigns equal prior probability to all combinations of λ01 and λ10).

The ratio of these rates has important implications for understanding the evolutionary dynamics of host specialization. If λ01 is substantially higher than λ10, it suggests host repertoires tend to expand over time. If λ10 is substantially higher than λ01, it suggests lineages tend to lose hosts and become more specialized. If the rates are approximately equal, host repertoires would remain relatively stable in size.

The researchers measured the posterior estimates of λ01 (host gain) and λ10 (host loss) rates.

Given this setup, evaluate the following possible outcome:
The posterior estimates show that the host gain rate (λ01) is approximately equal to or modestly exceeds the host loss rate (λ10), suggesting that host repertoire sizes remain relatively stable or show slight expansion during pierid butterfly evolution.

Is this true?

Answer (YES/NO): NO